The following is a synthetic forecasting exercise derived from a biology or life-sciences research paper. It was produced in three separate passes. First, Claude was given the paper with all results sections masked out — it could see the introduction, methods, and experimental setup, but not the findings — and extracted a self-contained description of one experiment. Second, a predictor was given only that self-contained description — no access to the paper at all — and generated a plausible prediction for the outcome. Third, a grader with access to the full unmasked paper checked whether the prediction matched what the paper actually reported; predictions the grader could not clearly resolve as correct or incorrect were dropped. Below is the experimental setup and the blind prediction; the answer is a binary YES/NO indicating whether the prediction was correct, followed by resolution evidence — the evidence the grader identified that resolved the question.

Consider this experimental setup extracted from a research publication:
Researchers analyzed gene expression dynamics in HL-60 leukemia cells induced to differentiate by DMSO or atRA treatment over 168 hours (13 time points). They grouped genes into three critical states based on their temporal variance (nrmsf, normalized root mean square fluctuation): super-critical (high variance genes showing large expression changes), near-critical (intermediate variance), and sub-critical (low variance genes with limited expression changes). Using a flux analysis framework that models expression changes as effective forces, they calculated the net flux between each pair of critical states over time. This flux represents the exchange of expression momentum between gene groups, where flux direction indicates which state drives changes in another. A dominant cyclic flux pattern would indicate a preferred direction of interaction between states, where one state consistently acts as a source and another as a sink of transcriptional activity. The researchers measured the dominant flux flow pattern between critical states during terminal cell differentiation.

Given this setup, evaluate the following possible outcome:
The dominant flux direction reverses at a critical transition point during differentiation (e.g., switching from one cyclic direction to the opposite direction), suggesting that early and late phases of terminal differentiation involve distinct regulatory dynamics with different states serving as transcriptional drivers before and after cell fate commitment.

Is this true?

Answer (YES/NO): NO